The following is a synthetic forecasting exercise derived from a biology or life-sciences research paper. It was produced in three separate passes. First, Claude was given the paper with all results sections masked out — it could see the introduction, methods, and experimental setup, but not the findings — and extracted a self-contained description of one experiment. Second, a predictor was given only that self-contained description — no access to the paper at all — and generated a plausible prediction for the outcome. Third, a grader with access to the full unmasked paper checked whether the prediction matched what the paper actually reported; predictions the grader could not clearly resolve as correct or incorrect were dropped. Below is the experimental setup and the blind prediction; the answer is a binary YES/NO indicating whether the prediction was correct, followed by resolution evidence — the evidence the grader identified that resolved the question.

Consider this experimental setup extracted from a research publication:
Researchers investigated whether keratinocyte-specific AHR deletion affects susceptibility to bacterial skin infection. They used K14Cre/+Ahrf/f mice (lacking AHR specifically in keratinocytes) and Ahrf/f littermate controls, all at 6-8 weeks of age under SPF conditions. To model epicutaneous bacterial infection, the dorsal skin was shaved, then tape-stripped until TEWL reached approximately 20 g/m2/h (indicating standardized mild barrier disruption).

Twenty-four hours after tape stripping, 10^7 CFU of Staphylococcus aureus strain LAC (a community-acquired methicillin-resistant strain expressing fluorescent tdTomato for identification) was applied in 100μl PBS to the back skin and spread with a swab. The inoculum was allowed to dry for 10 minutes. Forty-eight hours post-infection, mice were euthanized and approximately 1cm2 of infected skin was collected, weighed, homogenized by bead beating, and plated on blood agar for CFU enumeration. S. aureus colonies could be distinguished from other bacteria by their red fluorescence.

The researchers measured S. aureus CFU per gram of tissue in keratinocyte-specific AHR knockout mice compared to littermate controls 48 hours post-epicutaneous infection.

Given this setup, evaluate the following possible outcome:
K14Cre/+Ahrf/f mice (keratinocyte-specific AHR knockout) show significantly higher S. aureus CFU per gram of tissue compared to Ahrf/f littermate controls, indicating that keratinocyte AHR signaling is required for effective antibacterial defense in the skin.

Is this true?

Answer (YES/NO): YES